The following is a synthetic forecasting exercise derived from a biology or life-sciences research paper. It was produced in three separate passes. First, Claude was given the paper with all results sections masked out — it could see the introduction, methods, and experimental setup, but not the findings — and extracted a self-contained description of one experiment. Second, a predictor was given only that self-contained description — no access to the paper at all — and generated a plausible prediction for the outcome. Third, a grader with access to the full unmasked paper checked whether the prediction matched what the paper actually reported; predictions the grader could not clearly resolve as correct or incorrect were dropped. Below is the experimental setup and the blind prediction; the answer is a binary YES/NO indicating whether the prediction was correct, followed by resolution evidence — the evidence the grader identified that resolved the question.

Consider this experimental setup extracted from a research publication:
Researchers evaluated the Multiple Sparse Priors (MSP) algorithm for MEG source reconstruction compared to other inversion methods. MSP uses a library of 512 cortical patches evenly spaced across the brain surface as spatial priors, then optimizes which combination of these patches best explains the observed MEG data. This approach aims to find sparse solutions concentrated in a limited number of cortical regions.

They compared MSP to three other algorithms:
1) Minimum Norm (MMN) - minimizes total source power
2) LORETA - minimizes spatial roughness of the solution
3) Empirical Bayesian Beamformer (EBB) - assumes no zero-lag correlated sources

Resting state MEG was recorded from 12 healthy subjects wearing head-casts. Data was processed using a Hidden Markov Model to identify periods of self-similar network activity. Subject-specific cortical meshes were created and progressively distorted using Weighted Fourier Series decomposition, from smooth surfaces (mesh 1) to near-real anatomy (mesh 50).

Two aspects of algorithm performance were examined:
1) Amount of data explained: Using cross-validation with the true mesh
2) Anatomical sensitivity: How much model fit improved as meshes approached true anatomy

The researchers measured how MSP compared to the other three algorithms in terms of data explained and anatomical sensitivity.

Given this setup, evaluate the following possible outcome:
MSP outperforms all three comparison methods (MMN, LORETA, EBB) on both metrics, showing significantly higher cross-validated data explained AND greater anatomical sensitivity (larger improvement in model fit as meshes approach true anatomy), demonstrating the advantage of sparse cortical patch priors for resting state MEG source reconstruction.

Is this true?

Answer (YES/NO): NO